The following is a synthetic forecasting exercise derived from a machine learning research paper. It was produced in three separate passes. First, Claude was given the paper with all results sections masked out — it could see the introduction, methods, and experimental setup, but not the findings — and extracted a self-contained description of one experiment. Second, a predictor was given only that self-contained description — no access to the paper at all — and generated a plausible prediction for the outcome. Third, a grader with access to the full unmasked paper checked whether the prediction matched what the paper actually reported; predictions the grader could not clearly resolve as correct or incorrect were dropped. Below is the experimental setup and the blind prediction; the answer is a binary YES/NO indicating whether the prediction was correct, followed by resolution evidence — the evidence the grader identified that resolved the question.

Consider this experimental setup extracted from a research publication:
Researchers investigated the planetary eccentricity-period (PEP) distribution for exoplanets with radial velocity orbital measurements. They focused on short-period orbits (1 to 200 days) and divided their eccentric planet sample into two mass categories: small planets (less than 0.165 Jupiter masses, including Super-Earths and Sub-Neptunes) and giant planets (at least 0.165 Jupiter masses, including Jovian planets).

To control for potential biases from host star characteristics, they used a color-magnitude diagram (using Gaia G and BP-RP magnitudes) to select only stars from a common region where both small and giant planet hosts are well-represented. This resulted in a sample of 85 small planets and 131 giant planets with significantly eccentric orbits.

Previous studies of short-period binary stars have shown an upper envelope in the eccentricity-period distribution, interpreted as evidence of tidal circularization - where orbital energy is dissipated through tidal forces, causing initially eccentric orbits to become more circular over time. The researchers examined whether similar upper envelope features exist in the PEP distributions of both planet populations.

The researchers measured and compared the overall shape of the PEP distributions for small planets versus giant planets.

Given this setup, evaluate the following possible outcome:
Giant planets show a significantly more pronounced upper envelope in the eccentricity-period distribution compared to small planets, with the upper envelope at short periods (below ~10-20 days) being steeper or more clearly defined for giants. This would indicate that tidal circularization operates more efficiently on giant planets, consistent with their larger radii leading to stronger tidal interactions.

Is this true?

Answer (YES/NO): YES